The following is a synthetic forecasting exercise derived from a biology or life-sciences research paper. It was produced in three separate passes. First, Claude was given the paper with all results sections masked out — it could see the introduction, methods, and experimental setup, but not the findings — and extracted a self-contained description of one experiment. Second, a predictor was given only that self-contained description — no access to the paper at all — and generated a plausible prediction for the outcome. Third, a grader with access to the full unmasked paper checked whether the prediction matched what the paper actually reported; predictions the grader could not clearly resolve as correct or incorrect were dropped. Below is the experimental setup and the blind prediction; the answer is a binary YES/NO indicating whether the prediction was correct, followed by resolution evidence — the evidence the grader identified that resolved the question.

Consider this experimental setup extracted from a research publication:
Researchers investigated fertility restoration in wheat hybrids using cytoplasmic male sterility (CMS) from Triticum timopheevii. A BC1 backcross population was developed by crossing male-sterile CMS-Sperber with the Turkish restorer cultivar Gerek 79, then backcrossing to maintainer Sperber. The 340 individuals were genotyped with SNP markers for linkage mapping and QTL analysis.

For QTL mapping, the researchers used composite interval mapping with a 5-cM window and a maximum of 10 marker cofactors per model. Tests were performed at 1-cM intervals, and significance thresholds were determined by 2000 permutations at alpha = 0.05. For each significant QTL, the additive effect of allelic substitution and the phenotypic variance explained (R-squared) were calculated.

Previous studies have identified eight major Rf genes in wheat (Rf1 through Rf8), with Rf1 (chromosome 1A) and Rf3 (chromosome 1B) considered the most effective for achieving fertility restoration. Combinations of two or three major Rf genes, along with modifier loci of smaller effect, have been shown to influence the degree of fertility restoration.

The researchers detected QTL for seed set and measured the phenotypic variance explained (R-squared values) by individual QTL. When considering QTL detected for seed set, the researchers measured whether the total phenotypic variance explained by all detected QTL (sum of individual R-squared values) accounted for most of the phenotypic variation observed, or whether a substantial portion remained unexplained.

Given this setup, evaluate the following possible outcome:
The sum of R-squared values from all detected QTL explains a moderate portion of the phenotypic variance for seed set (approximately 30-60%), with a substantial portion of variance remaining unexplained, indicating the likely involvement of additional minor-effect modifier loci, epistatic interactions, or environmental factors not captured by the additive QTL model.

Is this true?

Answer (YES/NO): YES